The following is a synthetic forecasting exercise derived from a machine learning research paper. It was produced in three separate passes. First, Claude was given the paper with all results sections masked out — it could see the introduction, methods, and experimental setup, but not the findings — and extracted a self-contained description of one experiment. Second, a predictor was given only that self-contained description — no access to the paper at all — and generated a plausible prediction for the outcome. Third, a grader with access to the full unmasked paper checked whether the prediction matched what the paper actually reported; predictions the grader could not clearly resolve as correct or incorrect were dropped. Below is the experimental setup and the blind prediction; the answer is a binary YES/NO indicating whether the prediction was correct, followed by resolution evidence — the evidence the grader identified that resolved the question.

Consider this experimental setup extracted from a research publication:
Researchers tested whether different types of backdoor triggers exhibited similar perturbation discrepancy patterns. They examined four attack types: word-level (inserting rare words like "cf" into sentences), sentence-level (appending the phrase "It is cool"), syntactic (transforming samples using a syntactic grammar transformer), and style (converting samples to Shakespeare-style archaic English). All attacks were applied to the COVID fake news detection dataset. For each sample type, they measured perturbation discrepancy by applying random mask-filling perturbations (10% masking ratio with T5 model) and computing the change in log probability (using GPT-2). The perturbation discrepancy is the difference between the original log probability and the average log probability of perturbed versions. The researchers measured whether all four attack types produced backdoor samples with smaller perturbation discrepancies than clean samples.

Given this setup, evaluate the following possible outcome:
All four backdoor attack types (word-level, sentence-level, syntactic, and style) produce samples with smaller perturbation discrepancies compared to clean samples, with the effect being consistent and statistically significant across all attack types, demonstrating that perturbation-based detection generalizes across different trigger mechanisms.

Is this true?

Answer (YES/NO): YES